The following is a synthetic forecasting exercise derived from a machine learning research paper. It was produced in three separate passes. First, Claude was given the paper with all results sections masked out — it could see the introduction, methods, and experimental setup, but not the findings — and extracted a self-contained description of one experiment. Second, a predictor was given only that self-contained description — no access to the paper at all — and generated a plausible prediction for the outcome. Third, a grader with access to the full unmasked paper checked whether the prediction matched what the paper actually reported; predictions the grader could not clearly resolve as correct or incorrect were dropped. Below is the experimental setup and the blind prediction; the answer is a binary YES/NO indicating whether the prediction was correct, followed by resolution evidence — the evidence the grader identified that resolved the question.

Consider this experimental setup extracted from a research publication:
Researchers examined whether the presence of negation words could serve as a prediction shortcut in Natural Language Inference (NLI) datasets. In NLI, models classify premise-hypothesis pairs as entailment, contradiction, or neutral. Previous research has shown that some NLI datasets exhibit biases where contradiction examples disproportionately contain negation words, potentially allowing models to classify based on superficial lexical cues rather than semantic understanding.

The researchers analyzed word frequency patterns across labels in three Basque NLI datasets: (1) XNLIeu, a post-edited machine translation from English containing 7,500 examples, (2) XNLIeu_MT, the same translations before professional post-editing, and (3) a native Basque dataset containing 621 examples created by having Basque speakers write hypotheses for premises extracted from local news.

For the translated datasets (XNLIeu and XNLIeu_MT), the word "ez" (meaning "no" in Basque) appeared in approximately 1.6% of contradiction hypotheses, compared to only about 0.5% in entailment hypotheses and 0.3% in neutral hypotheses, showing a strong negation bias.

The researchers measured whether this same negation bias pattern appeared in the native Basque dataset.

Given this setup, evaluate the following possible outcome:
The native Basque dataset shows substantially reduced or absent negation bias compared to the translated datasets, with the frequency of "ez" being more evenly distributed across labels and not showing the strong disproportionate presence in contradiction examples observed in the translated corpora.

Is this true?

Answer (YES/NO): YES